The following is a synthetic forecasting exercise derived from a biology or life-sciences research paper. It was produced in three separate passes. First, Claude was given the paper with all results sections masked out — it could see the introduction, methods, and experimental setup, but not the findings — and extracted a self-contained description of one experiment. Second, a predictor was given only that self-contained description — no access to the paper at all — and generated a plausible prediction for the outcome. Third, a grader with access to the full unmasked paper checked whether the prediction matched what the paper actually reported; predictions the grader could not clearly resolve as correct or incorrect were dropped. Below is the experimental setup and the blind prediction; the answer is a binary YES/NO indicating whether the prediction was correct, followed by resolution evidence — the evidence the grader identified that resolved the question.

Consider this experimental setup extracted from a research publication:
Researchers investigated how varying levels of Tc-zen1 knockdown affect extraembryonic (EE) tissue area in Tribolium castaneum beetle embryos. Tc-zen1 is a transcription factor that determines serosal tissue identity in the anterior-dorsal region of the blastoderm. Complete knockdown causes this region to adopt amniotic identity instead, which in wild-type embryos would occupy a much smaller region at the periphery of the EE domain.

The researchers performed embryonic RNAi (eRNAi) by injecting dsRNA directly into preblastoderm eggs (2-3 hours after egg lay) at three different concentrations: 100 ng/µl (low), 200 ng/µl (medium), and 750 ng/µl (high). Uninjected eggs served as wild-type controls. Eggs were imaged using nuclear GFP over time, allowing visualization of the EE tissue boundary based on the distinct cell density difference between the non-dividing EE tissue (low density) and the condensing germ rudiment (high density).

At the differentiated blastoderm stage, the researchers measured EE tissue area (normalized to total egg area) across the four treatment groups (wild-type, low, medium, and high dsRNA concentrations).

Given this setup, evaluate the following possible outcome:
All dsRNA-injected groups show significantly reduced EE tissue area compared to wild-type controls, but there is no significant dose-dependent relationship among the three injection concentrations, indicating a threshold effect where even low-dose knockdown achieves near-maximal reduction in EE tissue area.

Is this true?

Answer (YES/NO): NO